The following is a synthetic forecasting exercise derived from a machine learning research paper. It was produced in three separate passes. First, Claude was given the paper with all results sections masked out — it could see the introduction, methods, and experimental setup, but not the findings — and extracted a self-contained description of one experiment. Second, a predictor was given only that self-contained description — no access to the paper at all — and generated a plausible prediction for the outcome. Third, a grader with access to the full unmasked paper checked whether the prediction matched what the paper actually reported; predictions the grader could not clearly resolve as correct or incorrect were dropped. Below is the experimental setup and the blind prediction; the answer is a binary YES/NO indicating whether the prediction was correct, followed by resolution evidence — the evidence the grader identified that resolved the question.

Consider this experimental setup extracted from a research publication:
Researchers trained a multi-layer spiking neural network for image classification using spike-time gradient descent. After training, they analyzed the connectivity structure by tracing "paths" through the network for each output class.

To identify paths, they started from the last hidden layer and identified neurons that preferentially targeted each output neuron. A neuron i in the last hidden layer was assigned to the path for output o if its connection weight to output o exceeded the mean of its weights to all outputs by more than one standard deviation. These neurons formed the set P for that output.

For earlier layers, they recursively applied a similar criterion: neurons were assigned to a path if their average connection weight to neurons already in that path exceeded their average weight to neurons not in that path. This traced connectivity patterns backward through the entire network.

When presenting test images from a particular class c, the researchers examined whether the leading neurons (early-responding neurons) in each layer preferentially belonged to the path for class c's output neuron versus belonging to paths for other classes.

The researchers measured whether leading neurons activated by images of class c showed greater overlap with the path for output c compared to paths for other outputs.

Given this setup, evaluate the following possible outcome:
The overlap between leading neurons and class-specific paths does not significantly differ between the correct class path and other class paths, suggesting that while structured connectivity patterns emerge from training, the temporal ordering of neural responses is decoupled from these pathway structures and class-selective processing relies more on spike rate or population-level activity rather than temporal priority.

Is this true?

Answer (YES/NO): NO